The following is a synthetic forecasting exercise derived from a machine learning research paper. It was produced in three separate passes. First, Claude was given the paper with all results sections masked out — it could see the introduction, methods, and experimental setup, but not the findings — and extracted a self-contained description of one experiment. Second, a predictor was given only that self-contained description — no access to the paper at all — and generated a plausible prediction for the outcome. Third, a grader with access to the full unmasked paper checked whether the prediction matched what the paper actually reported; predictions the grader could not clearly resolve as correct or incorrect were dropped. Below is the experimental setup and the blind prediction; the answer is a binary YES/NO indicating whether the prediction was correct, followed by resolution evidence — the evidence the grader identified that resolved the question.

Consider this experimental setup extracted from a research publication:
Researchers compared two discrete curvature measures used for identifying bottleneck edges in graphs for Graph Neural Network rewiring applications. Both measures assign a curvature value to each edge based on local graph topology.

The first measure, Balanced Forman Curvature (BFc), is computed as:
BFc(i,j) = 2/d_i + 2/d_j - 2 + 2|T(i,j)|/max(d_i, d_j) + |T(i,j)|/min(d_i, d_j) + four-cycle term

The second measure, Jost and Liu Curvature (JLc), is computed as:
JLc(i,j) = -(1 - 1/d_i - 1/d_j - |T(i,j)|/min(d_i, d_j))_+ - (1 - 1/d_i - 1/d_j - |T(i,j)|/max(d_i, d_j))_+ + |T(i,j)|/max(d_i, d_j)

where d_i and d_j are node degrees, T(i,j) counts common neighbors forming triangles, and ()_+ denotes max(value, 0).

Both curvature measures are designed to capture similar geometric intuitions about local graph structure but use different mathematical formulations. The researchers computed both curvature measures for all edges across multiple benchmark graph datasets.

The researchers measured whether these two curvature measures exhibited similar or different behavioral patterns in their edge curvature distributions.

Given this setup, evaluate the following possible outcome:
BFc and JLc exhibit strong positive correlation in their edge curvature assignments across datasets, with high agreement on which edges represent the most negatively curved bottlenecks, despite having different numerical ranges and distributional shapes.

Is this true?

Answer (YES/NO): NO